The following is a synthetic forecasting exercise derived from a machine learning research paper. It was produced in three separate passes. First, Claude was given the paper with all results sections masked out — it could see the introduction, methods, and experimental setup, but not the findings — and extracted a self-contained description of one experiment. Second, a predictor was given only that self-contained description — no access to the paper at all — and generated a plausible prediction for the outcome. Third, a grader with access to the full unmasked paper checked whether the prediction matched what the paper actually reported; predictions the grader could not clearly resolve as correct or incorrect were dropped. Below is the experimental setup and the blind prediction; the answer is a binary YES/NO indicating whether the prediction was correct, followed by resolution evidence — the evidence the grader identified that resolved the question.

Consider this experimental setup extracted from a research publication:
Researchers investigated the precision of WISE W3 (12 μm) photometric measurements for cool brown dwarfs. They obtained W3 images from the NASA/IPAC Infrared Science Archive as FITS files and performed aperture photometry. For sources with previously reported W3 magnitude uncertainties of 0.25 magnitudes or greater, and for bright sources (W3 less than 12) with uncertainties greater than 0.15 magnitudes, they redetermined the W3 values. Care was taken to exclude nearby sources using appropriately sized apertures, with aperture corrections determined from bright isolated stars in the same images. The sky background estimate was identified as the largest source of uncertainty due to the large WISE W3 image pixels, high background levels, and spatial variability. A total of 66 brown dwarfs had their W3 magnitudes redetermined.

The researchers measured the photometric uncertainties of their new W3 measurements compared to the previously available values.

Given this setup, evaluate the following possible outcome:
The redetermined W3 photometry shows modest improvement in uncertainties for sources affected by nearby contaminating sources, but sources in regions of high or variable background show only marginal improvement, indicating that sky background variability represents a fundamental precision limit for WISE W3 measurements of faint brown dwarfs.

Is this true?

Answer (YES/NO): NO